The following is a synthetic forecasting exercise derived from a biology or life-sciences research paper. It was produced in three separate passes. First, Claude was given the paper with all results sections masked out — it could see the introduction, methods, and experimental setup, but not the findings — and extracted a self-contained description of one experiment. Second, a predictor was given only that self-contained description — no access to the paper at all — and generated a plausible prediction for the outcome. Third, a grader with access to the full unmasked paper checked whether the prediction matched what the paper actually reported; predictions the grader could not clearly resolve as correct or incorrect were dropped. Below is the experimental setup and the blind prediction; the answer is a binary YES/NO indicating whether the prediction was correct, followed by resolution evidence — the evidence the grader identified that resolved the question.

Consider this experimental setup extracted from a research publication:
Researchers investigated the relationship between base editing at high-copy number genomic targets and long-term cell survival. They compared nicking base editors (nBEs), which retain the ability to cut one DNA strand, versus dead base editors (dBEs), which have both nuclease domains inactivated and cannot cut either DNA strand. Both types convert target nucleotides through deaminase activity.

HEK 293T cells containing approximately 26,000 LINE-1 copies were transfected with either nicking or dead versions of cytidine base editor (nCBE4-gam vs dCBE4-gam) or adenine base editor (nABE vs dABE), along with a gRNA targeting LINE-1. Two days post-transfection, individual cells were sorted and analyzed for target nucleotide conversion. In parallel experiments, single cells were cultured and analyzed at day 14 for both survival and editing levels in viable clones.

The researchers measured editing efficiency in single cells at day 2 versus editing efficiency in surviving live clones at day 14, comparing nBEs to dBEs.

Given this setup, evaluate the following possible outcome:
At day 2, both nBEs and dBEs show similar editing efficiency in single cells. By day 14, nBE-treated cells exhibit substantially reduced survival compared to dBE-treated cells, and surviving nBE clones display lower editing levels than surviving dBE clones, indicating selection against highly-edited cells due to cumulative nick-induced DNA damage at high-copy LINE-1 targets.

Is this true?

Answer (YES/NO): NO